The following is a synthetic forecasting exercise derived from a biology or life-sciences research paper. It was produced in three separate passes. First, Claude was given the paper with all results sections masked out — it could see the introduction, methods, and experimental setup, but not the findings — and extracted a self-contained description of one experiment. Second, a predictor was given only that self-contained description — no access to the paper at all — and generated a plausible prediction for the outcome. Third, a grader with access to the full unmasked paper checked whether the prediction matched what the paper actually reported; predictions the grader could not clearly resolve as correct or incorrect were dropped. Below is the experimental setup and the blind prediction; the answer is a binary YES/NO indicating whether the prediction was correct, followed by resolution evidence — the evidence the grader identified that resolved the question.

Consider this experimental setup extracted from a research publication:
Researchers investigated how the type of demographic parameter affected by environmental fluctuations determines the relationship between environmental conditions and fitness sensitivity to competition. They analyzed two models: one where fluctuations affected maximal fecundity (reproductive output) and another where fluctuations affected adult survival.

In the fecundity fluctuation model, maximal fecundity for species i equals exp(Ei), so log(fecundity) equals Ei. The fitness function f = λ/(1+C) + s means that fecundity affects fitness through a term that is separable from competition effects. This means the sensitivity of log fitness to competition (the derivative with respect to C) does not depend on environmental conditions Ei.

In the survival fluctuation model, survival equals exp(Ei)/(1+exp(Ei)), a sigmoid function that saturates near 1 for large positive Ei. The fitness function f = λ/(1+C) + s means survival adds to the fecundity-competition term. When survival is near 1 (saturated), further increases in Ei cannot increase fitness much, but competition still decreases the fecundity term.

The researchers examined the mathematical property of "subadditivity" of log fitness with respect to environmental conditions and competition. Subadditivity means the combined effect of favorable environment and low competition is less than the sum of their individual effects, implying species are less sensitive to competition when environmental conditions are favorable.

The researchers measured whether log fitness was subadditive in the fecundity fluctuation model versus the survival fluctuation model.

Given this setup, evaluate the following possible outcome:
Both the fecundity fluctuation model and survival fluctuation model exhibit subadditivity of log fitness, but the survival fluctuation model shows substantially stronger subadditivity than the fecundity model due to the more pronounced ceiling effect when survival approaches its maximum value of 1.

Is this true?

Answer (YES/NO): NO